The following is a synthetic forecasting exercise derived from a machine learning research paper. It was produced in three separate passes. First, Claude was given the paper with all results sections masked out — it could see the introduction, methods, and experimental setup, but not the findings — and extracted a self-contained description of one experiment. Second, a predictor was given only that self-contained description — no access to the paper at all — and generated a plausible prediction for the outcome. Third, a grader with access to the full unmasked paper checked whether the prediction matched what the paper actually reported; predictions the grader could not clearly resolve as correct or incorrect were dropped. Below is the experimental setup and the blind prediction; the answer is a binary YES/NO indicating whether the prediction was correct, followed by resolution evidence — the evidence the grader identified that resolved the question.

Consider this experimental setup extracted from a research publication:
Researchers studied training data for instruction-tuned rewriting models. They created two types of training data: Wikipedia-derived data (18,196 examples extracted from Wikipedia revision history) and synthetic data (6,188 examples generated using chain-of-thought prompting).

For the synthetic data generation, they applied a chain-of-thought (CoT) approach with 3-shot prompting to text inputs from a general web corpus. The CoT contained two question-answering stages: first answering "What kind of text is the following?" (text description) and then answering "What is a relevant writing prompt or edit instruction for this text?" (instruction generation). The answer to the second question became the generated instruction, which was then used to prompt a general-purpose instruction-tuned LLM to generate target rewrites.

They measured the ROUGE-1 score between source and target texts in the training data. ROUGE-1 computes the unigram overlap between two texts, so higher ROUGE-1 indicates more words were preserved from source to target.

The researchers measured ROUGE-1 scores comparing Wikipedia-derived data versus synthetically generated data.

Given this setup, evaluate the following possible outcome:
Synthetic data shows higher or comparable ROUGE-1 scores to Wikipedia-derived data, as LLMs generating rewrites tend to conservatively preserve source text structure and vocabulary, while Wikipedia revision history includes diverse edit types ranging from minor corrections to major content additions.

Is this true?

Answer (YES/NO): NO